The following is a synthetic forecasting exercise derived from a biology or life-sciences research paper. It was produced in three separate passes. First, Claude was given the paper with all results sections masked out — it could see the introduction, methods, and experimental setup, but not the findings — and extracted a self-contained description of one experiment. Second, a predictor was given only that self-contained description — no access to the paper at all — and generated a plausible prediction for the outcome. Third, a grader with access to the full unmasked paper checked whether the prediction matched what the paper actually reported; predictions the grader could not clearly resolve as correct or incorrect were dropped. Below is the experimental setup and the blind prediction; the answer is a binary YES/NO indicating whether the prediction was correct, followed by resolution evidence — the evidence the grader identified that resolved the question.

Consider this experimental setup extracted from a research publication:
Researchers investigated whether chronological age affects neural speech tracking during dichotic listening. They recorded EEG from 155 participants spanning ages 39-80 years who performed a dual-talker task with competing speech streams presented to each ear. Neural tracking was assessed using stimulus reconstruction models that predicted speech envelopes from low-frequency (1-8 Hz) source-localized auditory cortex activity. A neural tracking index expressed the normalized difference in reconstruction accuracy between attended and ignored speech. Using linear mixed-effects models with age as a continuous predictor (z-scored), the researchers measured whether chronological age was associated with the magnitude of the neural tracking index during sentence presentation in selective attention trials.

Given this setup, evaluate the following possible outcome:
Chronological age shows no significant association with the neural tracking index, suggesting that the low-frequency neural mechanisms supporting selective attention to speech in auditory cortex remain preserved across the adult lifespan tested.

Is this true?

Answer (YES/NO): YES